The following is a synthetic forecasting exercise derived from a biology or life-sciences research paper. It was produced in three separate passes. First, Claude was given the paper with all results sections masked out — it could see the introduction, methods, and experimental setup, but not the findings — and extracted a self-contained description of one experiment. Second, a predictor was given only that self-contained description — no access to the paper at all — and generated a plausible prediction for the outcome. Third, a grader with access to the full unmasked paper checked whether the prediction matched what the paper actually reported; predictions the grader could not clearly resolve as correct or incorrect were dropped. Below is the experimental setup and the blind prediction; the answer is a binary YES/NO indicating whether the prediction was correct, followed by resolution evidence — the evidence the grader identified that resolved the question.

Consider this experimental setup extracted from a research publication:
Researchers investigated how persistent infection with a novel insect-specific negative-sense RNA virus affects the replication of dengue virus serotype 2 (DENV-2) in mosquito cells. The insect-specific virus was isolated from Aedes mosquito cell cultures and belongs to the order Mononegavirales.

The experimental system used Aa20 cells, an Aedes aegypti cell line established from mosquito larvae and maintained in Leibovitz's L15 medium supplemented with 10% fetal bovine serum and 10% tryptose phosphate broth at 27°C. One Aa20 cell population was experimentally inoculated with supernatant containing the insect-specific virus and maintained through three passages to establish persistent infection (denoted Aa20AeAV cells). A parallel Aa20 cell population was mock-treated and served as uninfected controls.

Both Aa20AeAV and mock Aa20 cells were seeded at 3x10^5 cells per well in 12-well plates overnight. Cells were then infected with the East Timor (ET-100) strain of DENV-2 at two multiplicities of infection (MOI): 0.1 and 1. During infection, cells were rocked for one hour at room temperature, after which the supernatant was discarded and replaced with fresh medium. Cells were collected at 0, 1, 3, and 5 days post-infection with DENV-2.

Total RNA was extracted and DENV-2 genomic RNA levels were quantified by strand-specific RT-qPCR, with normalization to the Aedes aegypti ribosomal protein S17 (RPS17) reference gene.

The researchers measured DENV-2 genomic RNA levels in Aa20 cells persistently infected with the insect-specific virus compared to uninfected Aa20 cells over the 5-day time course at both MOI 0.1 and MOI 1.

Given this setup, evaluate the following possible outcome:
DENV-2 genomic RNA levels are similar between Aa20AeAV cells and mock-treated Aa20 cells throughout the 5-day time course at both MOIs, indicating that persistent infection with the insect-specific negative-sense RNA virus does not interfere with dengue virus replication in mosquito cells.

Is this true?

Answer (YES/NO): NO